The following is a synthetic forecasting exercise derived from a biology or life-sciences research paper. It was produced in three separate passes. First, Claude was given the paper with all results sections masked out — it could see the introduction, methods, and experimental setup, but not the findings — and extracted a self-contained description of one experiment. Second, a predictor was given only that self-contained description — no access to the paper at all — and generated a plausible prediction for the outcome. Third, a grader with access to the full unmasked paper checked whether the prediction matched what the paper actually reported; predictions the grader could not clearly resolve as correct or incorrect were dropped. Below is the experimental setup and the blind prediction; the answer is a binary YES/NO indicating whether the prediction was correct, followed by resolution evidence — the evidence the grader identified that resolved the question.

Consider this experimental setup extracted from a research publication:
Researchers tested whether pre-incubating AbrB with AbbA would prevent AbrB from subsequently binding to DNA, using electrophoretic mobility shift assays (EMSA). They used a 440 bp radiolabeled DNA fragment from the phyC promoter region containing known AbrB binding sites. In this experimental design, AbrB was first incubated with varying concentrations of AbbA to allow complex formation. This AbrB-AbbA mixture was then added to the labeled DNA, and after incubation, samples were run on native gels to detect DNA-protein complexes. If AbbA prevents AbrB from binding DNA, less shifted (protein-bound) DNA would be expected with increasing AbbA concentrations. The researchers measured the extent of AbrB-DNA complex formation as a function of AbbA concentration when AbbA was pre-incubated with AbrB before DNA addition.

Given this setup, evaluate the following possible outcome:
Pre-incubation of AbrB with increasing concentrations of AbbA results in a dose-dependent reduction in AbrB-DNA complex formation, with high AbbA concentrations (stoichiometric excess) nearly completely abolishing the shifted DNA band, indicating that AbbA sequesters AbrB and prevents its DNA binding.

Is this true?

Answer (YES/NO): YES